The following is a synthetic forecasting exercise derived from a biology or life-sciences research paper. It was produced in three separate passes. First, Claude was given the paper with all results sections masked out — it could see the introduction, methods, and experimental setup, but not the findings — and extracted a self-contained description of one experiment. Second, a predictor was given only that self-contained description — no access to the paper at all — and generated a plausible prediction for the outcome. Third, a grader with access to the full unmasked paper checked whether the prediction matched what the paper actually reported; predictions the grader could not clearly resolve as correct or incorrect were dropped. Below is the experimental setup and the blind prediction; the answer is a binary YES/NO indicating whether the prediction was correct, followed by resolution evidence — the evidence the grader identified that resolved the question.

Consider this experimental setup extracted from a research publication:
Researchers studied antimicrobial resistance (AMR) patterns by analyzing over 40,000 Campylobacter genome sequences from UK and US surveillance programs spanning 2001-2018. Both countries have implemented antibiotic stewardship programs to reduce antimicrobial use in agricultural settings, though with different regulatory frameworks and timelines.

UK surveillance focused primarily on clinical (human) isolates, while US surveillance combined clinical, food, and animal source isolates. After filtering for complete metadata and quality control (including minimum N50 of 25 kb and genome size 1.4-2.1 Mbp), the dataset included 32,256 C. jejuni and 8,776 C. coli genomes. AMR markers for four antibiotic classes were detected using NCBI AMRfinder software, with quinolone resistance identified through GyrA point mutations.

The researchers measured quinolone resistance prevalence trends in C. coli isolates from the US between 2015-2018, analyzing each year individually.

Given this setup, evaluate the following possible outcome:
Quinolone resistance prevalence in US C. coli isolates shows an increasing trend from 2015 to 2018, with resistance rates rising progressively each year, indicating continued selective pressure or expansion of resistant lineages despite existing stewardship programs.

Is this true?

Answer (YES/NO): NO